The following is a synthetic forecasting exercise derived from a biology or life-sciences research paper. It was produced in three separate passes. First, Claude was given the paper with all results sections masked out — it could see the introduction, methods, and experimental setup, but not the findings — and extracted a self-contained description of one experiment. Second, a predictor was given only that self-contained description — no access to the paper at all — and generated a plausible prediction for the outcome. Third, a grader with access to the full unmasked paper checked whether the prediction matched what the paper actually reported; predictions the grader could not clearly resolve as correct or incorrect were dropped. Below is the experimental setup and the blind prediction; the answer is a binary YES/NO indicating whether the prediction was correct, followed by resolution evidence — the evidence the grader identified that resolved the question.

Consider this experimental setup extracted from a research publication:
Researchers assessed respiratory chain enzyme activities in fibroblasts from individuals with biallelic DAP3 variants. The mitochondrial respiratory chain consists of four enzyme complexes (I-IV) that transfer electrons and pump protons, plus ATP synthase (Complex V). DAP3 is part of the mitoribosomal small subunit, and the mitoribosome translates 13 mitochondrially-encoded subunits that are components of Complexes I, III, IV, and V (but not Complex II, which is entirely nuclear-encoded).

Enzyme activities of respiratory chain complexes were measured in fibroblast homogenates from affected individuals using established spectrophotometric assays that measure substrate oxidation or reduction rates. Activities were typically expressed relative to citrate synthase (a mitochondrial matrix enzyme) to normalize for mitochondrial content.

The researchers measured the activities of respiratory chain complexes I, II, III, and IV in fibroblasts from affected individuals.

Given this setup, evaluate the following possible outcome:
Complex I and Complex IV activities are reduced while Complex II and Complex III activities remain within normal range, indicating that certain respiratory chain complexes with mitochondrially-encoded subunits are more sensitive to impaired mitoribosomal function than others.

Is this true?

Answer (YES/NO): NO